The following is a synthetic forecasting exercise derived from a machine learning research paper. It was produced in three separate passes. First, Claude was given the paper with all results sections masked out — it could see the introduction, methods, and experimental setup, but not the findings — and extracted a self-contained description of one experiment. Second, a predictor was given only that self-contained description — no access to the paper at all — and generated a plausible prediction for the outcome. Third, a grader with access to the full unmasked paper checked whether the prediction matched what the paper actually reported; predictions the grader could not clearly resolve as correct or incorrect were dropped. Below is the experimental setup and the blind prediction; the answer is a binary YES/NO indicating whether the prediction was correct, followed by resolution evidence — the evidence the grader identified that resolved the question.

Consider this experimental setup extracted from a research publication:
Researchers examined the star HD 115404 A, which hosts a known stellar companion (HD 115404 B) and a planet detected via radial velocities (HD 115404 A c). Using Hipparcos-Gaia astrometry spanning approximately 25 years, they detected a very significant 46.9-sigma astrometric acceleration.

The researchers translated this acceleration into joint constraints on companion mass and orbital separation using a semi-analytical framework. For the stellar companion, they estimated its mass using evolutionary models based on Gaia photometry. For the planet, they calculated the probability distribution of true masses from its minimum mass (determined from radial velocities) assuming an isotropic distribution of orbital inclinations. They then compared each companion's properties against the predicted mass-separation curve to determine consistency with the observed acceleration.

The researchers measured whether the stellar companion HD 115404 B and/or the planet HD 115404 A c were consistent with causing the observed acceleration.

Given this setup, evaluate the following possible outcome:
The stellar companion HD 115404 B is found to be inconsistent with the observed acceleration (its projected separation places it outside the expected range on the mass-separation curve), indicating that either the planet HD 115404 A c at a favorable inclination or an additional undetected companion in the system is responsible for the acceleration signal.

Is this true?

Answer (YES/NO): NO